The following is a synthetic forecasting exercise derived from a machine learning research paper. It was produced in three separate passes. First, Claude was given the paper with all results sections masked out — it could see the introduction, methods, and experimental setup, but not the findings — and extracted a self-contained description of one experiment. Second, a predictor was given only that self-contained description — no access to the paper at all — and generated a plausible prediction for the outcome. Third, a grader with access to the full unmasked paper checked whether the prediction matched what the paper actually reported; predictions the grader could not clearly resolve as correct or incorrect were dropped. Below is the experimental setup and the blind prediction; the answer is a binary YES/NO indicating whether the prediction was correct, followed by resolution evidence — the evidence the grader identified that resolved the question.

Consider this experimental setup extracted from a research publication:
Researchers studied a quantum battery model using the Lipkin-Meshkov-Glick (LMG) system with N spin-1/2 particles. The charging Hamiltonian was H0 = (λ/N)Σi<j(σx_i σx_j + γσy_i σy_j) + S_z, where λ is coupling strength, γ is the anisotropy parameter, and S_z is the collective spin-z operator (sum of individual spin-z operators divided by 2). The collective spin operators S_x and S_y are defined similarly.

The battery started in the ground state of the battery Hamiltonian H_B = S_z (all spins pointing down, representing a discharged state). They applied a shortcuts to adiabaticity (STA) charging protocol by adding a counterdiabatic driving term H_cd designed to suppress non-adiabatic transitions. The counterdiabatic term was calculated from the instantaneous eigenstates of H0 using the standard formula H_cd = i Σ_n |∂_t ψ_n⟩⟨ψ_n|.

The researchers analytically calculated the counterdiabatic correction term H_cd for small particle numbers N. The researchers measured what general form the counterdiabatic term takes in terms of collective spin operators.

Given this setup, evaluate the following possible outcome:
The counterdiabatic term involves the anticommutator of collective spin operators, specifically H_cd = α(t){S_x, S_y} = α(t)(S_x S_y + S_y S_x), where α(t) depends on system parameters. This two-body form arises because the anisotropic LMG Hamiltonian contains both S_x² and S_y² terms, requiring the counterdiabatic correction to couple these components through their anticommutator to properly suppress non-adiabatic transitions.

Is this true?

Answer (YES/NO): YES